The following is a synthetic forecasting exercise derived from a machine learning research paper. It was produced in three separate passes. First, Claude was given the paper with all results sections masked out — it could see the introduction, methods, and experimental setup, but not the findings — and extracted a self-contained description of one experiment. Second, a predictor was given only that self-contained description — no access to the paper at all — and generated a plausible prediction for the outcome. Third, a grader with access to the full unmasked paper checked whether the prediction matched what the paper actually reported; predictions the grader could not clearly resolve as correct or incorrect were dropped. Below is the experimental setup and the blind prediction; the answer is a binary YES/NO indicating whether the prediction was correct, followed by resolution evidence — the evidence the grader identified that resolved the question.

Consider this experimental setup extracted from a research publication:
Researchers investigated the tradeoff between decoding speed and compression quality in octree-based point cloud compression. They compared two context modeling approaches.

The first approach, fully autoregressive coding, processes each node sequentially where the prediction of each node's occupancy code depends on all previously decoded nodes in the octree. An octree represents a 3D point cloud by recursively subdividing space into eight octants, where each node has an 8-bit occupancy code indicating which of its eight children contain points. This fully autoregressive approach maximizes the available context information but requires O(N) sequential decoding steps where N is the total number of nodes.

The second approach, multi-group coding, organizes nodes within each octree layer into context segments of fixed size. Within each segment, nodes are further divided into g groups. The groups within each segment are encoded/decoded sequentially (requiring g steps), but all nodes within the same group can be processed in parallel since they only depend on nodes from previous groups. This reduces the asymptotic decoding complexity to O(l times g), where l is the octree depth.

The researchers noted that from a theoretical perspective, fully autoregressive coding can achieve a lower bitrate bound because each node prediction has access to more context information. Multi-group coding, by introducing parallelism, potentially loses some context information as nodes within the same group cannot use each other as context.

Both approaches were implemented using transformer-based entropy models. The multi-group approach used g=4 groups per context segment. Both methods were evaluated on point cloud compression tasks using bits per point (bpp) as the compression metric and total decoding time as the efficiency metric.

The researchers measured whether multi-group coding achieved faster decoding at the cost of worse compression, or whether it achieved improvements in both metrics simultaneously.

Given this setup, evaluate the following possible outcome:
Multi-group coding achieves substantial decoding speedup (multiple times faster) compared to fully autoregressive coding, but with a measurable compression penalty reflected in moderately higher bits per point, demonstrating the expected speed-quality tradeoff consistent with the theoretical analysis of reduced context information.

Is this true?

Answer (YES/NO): NO